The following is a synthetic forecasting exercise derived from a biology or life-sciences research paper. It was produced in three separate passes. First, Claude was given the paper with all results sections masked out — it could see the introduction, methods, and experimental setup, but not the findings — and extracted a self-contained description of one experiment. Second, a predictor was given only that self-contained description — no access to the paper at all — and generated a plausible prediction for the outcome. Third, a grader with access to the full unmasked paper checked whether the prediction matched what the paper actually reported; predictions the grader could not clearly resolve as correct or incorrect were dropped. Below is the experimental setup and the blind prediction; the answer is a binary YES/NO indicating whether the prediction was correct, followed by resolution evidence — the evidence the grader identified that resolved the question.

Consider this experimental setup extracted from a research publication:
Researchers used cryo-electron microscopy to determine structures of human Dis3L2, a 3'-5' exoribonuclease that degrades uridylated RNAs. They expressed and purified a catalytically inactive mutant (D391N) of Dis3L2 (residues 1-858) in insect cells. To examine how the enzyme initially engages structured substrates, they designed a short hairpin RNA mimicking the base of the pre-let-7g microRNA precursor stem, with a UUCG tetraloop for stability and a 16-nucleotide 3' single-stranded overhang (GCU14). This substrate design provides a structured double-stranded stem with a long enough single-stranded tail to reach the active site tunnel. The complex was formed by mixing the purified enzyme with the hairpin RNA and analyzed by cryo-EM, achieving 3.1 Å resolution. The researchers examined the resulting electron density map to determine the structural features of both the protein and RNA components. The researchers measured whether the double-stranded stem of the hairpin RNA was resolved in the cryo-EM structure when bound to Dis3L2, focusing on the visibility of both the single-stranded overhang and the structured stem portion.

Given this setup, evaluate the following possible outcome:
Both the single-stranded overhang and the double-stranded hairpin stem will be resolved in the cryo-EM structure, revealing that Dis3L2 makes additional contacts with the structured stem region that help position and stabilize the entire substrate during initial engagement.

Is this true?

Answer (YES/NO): NO